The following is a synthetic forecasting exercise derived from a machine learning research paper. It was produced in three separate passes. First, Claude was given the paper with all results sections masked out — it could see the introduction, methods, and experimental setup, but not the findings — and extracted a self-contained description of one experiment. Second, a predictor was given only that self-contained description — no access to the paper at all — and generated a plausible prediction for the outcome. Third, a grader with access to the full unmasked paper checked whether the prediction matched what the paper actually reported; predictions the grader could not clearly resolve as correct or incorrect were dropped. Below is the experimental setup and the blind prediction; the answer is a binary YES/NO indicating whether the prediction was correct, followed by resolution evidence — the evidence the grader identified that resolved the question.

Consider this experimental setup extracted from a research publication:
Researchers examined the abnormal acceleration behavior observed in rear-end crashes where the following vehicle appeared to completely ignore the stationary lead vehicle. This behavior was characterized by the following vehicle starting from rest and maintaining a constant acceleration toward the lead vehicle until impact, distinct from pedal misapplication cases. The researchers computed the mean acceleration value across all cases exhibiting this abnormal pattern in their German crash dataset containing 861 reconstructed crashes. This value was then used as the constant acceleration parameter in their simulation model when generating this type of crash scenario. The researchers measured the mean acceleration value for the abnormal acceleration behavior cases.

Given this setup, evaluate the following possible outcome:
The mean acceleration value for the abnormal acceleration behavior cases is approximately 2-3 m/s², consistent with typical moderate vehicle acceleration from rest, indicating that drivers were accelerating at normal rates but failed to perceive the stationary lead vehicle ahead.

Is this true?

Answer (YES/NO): NO